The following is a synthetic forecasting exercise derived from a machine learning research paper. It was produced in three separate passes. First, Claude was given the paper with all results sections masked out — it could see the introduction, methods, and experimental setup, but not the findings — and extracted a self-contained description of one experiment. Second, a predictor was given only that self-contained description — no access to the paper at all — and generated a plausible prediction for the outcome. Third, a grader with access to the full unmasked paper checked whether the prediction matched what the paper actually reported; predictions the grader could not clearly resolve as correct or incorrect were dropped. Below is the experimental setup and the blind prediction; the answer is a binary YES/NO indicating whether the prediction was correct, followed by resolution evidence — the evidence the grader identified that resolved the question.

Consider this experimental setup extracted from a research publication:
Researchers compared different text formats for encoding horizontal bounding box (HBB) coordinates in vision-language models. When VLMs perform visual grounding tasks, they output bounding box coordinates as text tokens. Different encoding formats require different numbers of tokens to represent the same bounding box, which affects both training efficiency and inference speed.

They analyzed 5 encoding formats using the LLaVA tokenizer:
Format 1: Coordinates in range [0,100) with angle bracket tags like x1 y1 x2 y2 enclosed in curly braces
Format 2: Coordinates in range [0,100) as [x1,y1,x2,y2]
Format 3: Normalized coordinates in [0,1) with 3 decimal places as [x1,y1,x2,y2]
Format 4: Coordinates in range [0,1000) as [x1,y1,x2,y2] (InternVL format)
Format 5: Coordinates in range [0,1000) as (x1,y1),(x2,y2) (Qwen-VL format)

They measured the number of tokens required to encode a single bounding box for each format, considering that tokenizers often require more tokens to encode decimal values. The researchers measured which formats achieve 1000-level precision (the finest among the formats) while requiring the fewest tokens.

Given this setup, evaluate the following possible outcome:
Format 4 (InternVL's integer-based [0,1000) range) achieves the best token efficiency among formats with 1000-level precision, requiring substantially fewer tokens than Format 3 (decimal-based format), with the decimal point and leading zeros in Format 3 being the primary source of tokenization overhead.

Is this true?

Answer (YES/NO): NO